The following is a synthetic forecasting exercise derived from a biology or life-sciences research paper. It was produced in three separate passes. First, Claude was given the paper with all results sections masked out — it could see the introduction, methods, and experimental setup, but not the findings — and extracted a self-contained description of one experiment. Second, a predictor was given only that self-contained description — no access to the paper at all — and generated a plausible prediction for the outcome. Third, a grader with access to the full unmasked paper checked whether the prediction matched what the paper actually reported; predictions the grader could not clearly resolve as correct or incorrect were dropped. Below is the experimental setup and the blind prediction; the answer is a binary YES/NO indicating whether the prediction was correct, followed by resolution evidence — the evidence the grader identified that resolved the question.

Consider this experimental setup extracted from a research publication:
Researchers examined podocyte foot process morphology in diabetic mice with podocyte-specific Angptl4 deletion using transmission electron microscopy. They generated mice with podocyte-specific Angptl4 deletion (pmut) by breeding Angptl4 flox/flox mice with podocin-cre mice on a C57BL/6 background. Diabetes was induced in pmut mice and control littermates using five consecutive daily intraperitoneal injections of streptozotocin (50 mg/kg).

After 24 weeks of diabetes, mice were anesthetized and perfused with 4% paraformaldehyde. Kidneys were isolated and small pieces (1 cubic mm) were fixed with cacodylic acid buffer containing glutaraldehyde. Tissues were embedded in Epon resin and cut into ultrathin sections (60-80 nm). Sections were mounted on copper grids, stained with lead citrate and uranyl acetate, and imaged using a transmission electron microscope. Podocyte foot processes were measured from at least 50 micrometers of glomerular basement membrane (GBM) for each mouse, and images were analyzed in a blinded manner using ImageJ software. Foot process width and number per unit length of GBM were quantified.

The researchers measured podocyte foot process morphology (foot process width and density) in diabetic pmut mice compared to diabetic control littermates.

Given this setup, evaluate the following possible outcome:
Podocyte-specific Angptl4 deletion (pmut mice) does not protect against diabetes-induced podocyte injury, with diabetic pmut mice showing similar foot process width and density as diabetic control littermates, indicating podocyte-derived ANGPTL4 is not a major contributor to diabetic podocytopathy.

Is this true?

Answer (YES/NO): NO